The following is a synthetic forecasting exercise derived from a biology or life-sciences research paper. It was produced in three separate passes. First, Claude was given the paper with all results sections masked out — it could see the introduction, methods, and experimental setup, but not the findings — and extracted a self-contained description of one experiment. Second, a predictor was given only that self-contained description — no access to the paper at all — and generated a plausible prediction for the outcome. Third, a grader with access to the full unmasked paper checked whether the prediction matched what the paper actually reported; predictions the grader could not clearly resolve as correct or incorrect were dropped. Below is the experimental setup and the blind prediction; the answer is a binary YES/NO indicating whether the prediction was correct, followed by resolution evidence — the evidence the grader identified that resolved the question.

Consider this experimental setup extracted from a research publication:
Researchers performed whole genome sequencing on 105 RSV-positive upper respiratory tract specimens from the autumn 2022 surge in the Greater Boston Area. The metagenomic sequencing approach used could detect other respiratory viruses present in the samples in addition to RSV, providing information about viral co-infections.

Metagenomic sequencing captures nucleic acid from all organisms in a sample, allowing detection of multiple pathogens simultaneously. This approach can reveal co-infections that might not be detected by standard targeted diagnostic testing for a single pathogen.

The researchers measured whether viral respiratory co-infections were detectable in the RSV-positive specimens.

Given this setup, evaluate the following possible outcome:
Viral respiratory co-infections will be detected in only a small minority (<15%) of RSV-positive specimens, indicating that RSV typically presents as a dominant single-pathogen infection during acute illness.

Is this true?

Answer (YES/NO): YES